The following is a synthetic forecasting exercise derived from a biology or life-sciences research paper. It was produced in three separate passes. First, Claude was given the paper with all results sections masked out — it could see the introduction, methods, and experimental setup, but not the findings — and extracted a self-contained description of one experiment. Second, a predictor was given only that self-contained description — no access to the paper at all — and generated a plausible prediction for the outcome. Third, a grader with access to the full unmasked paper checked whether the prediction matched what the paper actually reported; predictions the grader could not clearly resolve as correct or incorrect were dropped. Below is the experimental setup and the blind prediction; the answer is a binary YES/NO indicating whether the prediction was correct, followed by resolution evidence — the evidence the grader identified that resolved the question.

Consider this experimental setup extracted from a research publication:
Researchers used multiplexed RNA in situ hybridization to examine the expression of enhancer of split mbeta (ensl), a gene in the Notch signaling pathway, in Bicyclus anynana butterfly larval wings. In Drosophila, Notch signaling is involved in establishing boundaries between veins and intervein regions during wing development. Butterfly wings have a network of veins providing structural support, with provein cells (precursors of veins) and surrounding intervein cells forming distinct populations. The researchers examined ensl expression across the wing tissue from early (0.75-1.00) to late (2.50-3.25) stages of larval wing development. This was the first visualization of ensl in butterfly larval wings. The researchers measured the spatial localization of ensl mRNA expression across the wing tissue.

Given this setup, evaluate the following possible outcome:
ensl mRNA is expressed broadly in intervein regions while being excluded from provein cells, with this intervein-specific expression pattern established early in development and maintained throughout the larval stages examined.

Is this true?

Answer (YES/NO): NO